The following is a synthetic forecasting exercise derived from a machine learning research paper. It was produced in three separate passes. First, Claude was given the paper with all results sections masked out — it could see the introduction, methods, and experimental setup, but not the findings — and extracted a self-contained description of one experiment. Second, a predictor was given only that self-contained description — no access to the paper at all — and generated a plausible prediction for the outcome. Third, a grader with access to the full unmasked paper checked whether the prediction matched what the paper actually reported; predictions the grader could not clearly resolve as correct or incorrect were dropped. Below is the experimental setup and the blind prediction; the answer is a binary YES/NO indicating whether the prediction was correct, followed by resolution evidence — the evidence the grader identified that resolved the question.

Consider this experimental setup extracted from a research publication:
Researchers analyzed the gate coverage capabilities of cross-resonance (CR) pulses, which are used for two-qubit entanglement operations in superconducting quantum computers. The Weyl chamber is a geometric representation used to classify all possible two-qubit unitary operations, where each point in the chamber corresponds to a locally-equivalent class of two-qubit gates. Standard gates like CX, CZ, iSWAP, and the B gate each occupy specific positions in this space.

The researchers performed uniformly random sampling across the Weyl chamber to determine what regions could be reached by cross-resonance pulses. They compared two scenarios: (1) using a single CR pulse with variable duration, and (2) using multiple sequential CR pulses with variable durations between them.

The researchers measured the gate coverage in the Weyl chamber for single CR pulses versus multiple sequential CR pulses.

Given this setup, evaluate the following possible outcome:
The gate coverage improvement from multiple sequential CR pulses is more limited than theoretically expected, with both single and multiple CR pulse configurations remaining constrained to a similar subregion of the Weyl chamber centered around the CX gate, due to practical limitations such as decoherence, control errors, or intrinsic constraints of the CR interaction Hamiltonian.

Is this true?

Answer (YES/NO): NO